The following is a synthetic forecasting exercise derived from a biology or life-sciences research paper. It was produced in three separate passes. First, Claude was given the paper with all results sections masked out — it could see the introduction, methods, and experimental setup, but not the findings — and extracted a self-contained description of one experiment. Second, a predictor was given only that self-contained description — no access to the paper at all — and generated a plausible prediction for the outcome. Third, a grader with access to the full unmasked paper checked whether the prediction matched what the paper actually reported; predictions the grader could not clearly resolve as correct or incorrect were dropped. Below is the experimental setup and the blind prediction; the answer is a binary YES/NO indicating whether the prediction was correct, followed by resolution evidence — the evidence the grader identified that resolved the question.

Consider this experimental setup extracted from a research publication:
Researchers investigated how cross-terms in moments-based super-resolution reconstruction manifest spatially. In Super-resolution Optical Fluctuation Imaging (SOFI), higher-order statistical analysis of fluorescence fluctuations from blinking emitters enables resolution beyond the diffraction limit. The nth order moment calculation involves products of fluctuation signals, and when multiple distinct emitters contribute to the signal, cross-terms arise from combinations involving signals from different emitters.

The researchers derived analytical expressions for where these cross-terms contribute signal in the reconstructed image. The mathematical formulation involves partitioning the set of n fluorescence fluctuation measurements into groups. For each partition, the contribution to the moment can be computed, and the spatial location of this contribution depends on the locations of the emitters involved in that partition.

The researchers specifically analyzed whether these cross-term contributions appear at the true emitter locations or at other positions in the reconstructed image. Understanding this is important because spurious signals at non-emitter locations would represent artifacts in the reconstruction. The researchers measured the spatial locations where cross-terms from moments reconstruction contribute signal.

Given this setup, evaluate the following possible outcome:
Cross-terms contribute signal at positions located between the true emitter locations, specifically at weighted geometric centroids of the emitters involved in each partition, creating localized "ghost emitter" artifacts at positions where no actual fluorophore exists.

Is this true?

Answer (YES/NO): YES